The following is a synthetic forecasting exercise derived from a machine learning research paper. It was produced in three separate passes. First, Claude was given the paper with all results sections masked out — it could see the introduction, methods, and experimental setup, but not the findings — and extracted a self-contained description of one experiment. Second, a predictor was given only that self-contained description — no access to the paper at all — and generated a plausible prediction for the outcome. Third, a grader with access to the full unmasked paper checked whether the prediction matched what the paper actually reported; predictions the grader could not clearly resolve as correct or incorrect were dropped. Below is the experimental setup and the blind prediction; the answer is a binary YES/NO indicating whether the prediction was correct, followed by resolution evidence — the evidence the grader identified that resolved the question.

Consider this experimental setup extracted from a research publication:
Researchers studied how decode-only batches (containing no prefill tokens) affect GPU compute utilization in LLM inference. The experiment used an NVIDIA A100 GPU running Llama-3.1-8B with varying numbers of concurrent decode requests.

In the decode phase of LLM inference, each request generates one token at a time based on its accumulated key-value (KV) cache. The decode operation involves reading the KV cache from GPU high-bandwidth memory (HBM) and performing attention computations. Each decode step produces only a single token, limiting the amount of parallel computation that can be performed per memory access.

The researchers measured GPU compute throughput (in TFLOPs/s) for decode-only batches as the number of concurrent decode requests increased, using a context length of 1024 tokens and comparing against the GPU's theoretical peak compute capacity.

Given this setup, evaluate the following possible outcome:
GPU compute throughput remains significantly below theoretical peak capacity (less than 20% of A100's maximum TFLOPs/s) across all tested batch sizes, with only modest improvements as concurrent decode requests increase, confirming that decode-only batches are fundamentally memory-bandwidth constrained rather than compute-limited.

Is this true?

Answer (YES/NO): NO